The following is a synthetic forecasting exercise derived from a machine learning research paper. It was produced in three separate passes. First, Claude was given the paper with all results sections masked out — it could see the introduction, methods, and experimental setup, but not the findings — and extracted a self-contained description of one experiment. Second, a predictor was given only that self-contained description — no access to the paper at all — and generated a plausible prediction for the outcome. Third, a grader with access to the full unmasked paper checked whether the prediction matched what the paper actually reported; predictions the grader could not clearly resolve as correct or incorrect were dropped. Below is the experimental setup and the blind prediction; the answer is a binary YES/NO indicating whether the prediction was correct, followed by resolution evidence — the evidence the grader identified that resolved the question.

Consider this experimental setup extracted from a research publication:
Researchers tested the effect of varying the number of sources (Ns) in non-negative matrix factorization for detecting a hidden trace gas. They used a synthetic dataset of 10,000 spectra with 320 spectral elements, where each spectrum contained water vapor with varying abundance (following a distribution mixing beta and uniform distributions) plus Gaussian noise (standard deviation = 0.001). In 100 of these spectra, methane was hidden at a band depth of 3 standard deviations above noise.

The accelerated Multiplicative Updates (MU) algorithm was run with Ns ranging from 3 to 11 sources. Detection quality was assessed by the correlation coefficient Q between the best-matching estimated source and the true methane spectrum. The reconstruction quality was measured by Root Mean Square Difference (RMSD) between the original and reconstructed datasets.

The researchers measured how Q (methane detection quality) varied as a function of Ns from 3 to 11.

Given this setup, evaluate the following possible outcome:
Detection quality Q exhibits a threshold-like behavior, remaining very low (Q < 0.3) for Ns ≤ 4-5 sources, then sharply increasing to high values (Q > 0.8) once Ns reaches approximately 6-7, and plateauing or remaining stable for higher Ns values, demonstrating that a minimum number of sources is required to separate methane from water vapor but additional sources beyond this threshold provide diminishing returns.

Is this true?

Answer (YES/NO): NO